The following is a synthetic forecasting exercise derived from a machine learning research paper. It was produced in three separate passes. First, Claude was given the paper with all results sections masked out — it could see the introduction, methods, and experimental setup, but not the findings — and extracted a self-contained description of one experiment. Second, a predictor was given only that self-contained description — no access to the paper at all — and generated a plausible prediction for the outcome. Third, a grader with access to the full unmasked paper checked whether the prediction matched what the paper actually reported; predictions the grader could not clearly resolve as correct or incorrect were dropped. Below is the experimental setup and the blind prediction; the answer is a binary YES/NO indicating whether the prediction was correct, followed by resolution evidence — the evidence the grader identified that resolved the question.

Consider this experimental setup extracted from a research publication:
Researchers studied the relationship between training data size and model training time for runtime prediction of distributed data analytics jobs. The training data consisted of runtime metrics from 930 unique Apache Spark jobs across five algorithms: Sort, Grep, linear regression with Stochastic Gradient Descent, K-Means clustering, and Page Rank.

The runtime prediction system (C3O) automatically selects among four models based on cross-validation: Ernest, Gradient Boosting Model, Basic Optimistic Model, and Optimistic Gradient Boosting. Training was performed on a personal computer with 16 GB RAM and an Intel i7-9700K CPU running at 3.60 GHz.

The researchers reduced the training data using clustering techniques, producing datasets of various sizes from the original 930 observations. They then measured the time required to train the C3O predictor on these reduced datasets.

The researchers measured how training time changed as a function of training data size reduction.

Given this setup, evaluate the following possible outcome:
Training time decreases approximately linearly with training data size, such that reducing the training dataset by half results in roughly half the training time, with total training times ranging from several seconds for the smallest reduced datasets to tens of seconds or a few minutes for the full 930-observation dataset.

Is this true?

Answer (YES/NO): NO